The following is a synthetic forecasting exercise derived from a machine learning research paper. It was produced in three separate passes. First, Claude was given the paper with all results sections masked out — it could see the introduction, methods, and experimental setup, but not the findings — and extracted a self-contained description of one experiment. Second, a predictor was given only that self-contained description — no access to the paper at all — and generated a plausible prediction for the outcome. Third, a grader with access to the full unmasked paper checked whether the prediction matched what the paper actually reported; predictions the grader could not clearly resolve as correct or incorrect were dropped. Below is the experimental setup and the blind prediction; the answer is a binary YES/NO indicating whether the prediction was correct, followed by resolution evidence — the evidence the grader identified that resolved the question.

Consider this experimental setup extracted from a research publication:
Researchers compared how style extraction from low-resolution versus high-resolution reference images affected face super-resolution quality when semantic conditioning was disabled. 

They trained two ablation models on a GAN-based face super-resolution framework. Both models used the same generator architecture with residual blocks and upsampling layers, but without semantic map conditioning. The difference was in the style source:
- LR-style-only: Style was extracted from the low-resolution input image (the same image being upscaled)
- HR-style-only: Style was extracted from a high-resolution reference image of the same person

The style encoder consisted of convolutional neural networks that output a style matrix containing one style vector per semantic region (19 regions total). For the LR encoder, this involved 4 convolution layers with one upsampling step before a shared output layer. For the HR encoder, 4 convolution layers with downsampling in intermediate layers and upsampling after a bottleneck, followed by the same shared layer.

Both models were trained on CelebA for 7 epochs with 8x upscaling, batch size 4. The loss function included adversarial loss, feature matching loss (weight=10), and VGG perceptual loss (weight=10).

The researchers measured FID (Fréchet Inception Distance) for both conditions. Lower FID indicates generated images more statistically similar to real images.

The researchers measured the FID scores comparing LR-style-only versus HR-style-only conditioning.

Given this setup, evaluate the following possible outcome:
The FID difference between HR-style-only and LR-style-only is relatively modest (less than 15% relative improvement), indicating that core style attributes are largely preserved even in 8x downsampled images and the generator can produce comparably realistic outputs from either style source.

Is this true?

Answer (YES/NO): YES